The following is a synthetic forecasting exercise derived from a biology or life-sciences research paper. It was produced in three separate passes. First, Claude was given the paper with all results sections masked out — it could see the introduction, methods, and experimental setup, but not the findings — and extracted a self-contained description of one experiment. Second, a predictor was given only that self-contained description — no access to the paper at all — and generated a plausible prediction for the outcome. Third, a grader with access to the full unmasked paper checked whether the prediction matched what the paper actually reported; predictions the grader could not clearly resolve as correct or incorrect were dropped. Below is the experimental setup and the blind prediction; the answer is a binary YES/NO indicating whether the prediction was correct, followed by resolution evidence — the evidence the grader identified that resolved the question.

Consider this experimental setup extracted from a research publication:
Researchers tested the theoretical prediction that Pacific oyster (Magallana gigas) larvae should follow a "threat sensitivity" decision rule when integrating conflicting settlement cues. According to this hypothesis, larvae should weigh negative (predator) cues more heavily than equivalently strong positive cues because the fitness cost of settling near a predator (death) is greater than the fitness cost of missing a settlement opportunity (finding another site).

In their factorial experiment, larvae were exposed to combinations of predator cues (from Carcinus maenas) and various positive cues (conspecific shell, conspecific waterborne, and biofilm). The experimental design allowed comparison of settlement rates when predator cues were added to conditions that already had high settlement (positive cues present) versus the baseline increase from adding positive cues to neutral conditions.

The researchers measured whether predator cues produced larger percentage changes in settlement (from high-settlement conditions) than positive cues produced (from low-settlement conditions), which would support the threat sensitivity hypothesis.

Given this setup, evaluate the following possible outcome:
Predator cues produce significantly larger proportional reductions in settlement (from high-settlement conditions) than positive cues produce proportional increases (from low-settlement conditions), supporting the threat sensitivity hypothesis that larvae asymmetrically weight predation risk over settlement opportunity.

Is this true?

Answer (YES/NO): NO